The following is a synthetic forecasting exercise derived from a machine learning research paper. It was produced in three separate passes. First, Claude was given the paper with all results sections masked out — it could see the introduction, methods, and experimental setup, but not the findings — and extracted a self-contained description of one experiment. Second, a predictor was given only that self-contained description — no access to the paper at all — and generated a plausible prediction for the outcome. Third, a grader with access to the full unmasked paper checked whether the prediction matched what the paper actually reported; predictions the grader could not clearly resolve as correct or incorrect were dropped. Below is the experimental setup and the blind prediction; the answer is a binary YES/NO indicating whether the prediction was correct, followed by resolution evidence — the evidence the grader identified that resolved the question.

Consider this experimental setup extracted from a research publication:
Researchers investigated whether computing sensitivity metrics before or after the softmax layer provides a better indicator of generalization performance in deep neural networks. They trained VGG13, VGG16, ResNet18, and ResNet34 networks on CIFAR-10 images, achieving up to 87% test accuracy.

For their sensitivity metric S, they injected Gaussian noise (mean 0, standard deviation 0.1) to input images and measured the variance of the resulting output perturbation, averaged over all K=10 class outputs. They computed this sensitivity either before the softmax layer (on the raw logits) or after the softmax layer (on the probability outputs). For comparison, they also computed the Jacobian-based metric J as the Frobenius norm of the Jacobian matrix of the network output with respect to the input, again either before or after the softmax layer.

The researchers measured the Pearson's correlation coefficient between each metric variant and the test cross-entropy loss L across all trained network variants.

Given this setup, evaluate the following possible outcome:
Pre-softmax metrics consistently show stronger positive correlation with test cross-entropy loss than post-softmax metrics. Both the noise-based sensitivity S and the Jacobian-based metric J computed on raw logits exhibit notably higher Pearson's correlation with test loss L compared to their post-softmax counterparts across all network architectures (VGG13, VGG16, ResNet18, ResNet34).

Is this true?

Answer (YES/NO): YES